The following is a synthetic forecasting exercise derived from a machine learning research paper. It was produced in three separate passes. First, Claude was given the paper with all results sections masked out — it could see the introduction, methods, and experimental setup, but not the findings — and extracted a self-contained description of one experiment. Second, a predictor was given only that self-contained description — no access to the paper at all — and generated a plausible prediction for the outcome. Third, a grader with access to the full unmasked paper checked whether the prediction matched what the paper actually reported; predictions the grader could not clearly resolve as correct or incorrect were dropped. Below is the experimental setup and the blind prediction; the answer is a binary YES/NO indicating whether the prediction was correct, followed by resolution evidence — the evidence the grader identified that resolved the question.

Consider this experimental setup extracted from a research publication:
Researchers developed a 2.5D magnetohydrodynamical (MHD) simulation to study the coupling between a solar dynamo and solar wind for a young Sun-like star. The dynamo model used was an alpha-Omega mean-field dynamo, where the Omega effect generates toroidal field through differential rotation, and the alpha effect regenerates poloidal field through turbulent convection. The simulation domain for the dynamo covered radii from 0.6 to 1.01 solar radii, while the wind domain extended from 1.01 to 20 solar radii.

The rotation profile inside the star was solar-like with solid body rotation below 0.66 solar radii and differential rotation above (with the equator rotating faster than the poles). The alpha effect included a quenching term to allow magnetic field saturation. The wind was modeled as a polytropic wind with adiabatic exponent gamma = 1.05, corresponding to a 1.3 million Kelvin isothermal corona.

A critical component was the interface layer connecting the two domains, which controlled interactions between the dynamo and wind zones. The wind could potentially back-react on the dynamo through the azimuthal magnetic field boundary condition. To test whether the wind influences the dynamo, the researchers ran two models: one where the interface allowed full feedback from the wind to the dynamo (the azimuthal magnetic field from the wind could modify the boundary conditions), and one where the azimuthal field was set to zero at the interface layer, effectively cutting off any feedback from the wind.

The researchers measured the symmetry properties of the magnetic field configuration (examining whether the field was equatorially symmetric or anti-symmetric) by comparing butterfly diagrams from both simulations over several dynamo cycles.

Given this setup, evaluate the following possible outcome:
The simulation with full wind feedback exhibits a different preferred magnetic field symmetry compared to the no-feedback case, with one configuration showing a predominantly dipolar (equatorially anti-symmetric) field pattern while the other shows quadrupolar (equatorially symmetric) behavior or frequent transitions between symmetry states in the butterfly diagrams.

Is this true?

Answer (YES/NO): YES